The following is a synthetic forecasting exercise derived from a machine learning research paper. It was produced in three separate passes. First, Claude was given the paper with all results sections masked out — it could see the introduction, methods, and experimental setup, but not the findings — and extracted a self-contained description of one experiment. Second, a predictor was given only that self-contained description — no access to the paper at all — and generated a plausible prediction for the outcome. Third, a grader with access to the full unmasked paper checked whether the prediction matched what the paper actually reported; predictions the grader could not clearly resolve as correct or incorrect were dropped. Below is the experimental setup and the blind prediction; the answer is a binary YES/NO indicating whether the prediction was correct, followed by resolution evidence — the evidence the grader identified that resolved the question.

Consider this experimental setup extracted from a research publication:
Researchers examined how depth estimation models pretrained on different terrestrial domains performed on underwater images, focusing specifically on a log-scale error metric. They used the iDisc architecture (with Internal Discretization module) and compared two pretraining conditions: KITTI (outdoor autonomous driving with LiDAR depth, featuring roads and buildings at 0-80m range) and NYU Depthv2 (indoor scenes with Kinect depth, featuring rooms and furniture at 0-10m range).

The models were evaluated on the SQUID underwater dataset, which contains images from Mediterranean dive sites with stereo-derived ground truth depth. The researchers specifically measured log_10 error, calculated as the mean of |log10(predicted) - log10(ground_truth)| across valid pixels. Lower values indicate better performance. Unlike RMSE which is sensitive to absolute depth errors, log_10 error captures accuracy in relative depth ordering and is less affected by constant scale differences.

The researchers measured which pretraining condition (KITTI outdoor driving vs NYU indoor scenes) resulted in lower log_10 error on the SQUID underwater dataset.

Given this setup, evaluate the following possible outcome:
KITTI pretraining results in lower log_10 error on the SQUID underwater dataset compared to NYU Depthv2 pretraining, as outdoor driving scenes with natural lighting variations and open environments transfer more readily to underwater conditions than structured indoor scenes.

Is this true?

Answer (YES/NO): YES